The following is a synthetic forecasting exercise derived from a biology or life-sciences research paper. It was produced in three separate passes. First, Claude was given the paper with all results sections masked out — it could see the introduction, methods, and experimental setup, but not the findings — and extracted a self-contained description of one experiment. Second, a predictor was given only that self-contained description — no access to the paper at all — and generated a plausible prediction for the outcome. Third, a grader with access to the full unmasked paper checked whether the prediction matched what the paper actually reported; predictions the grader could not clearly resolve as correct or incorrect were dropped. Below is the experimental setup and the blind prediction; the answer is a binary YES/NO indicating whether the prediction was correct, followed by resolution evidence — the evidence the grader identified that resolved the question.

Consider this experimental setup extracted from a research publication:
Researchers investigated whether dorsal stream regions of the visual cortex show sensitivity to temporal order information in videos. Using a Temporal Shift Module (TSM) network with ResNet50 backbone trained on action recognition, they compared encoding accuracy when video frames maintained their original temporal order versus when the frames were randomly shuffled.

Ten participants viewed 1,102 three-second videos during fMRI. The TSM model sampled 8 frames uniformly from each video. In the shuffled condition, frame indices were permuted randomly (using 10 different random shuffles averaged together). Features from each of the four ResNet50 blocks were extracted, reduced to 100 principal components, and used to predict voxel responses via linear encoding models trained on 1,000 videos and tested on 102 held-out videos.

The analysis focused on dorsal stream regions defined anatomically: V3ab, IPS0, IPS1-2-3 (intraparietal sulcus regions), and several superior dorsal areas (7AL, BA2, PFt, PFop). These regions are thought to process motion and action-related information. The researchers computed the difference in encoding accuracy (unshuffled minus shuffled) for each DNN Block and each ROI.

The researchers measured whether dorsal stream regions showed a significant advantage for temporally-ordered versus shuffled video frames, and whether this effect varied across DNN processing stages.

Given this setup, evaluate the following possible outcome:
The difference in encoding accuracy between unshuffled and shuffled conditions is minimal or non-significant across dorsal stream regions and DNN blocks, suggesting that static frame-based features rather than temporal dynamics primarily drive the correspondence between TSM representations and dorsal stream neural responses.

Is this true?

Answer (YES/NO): NO